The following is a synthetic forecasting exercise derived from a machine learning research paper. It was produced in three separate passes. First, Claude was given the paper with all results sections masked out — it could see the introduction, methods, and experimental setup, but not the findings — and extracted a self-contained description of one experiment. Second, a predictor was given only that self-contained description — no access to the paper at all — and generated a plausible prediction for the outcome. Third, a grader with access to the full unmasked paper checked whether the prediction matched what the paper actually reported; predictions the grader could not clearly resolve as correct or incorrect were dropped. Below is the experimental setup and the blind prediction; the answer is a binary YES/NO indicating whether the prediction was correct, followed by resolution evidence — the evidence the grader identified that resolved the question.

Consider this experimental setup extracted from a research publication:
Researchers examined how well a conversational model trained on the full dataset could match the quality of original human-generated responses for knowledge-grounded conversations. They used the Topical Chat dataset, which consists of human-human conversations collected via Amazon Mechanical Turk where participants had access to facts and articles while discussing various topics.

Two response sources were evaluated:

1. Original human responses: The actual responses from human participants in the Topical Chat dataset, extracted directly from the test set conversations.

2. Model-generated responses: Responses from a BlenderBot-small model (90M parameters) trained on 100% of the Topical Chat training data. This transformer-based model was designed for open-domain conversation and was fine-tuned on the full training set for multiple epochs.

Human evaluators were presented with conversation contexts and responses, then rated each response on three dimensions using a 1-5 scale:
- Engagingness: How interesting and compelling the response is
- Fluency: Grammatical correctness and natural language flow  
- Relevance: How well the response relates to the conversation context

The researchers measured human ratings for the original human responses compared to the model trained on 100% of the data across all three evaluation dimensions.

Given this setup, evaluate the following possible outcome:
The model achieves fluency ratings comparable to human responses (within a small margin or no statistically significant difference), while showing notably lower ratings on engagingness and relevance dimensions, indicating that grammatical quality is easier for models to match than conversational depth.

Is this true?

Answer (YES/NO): NO